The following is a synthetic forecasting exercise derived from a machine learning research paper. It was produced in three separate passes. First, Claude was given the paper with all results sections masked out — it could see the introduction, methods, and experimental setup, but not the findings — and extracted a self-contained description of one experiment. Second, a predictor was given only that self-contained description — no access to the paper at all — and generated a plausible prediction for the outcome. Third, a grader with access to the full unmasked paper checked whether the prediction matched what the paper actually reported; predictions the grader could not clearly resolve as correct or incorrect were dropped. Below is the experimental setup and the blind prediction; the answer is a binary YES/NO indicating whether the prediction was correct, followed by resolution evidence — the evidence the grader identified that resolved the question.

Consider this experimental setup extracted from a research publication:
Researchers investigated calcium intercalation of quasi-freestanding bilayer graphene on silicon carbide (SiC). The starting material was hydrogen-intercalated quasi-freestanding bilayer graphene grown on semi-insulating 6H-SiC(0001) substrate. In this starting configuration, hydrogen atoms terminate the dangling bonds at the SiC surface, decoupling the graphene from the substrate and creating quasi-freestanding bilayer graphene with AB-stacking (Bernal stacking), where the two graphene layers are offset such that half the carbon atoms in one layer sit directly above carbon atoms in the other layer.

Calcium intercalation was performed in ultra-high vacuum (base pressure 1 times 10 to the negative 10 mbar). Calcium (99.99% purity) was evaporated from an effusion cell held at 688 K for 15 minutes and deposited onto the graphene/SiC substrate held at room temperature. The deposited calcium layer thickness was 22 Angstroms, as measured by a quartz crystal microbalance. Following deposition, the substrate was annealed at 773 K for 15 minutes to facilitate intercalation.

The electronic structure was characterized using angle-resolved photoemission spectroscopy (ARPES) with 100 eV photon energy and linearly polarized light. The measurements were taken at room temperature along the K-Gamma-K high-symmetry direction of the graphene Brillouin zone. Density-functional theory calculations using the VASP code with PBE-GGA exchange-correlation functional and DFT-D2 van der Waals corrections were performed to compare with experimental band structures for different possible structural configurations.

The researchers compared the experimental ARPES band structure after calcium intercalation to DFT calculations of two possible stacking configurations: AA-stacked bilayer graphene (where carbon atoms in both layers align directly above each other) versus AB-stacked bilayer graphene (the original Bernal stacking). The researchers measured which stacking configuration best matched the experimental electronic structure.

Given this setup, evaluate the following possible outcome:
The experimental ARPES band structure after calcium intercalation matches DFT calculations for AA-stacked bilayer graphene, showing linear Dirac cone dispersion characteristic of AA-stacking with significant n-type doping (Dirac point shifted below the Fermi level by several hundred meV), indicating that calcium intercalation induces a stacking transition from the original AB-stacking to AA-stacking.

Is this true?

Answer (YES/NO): YES